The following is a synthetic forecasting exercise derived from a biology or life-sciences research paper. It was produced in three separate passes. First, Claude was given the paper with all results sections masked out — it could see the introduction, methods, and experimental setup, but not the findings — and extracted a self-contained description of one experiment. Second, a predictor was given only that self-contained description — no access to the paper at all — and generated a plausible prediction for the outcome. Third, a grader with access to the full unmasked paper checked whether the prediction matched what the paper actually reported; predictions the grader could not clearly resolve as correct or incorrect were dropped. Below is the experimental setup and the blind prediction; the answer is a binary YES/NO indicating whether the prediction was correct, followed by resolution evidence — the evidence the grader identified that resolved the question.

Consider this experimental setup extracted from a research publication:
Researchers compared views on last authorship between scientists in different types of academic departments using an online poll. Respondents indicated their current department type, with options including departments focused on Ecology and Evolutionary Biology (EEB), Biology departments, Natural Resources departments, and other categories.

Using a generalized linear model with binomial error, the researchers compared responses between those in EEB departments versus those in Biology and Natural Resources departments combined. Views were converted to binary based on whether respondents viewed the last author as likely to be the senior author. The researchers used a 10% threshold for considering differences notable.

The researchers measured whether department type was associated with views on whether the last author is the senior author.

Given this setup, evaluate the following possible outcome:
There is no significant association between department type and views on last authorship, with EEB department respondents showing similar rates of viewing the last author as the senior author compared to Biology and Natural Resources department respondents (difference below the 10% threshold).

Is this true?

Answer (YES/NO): NO